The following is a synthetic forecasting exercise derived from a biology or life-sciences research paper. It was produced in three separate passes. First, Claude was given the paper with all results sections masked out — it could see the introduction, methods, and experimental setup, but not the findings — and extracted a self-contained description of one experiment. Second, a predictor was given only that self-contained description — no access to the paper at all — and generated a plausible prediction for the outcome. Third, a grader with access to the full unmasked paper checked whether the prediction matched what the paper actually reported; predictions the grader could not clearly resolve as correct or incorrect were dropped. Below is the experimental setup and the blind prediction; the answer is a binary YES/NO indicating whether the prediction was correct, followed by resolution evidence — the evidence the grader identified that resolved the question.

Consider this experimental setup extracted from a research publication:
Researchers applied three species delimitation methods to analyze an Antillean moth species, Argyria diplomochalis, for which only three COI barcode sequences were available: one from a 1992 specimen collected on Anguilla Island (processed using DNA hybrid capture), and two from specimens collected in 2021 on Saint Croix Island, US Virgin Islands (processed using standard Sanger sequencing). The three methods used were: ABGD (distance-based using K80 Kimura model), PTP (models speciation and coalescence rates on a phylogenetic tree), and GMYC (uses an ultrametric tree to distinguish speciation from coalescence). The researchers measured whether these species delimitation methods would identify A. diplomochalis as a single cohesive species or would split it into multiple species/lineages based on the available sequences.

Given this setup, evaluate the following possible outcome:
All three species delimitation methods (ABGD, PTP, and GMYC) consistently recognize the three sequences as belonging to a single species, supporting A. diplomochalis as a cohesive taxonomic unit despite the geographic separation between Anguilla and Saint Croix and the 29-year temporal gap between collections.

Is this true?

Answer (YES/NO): NO